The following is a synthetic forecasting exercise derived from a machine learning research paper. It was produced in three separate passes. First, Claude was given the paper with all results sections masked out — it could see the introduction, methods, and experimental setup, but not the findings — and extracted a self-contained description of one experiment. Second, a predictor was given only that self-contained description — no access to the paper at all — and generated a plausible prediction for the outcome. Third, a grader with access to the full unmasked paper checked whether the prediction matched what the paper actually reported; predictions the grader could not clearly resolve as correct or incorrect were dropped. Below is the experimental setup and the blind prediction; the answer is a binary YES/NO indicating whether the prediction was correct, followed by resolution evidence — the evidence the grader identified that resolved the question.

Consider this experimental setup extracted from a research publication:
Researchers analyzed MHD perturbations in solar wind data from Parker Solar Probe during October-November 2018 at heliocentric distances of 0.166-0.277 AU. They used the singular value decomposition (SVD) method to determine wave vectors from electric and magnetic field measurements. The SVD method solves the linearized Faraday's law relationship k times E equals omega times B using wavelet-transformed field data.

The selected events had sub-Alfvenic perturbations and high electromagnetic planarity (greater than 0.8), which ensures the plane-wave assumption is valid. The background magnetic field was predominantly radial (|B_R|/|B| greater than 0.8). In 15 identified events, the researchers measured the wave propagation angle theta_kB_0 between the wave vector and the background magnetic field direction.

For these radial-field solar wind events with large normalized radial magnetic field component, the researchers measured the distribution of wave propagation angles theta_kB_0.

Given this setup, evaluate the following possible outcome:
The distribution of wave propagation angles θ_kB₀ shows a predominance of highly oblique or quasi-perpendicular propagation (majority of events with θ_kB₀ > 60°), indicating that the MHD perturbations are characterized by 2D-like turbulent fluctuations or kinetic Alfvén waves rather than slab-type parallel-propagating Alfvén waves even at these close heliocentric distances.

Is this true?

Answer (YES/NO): NO